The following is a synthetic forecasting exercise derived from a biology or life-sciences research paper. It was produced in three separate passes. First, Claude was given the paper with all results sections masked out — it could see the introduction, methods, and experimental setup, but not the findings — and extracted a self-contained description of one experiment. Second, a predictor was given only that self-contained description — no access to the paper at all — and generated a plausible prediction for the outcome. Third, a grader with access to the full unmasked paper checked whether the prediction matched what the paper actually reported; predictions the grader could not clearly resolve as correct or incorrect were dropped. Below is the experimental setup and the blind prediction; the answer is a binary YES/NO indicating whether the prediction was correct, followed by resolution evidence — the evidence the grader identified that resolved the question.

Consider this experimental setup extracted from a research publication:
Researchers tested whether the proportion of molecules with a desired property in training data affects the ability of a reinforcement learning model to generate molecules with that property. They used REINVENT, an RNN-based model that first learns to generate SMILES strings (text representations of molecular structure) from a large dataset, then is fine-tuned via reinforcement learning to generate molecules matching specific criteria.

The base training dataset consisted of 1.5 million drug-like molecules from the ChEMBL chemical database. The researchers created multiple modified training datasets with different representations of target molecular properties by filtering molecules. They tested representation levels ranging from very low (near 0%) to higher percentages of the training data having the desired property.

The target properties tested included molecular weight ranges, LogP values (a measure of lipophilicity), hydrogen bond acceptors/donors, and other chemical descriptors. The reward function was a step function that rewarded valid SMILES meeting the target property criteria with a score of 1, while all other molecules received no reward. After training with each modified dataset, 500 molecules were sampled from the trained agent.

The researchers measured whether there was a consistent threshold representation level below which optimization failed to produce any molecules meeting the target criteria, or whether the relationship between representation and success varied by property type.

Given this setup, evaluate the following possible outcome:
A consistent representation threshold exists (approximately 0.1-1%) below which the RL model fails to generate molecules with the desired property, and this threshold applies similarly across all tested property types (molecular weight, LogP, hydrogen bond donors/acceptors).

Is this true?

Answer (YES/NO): NO